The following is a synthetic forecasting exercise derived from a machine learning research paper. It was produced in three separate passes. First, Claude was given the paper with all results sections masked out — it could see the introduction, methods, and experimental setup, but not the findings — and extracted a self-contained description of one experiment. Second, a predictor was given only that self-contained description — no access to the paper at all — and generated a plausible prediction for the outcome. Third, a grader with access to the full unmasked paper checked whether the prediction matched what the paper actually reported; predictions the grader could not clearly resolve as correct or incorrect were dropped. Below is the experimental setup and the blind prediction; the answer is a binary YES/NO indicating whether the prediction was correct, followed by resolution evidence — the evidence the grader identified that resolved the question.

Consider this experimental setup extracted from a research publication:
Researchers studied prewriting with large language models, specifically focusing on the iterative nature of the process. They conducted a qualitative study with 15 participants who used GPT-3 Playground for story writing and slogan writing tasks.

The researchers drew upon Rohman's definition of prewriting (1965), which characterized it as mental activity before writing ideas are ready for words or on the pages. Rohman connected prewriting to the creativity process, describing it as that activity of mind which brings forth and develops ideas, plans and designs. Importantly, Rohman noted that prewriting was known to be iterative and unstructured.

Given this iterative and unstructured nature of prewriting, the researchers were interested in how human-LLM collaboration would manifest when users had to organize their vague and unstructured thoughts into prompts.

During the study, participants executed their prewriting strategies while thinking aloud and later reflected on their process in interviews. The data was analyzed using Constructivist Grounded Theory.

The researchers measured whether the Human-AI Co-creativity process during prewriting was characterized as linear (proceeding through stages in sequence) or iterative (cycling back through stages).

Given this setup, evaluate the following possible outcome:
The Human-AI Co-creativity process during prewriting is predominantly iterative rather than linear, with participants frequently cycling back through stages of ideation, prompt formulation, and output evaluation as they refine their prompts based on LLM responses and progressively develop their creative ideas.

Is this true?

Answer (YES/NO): YES